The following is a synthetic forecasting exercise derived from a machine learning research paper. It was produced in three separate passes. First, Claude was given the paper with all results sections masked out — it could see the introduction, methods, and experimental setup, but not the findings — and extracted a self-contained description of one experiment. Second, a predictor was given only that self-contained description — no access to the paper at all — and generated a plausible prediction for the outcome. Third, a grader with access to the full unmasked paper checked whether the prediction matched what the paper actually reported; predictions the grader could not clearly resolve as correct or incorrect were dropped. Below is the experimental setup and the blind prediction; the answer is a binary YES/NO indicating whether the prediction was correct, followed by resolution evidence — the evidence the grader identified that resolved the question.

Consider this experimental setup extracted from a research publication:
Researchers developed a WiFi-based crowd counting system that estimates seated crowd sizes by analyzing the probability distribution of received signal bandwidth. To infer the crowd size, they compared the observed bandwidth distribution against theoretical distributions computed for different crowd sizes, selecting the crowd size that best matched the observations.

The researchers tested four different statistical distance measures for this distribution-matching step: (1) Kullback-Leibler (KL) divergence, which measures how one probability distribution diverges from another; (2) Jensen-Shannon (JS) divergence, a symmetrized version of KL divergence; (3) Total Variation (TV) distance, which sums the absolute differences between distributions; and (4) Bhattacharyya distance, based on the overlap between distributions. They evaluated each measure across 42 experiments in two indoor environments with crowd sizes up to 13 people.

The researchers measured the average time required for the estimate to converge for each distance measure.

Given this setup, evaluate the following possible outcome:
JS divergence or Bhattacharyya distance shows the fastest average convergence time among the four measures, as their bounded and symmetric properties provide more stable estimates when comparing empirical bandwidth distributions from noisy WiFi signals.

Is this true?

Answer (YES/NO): NO